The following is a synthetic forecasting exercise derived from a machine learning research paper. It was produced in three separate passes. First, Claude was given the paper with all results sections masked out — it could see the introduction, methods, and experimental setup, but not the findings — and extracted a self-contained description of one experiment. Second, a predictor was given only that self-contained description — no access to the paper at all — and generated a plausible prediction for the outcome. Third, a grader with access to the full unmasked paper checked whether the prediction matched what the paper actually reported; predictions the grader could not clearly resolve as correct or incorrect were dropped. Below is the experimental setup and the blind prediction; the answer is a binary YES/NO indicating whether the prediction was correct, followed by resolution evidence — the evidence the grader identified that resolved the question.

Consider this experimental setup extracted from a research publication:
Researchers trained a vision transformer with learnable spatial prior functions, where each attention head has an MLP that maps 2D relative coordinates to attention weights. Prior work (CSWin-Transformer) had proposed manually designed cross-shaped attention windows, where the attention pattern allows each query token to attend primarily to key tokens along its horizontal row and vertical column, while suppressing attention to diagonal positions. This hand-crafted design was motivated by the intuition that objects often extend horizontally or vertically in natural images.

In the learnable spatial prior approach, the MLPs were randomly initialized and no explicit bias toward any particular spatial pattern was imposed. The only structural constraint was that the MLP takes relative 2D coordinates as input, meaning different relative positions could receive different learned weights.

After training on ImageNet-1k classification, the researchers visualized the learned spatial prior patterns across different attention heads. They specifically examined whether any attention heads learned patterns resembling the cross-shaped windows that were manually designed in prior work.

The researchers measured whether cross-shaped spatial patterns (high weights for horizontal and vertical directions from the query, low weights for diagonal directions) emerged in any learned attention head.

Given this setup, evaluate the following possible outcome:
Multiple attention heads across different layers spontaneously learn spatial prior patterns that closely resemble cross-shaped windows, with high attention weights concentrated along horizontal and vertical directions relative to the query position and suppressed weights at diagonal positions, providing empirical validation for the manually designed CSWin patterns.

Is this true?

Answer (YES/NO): YES